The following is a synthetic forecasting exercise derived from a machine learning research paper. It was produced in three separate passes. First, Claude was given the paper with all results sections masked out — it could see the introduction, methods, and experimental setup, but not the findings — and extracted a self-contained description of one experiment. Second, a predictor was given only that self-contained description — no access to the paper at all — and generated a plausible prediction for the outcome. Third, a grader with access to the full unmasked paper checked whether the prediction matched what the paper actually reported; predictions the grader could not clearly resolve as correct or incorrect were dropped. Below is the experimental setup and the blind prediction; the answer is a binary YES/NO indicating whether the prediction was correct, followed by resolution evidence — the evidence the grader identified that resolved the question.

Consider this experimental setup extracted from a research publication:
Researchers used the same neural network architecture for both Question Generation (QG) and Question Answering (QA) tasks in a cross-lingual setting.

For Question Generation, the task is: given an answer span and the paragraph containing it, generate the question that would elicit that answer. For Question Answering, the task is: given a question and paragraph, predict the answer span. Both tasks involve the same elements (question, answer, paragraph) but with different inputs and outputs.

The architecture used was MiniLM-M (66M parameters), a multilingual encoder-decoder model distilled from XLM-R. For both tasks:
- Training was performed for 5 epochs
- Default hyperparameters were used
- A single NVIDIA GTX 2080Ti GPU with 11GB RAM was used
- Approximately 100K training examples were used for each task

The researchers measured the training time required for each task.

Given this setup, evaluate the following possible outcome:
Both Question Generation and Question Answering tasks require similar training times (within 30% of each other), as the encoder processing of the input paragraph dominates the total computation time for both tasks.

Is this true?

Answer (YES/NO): NO